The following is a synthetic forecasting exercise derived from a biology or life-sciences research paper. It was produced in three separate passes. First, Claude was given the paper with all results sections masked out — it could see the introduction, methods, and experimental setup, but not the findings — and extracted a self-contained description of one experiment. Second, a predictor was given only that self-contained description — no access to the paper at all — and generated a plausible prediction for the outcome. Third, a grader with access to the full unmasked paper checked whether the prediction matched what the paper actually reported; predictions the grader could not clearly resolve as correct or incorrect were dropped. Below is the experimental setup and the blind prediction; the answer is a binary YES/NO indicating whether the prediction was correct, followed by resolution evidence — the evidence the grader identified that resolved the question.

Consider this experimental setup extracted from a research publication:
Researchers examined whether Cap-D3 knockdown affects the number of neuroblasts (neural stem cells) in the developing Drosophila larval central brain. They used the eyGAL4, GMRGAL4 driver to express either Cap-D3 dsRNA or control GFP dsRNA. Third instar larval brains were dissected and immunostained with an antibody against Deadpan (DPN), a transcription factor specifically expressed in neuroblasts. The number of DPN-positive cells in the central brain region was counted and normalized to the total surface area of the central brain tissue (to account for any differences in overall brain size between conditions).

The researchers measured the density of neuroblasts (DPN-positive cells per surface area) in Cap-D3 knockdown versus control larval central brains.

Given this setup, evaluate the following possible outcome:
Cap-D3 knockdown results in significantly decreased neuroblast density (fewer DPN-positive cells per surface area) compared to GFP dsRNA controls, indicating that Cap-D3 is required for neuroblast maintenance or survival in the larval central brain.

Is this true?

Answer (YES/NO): NO